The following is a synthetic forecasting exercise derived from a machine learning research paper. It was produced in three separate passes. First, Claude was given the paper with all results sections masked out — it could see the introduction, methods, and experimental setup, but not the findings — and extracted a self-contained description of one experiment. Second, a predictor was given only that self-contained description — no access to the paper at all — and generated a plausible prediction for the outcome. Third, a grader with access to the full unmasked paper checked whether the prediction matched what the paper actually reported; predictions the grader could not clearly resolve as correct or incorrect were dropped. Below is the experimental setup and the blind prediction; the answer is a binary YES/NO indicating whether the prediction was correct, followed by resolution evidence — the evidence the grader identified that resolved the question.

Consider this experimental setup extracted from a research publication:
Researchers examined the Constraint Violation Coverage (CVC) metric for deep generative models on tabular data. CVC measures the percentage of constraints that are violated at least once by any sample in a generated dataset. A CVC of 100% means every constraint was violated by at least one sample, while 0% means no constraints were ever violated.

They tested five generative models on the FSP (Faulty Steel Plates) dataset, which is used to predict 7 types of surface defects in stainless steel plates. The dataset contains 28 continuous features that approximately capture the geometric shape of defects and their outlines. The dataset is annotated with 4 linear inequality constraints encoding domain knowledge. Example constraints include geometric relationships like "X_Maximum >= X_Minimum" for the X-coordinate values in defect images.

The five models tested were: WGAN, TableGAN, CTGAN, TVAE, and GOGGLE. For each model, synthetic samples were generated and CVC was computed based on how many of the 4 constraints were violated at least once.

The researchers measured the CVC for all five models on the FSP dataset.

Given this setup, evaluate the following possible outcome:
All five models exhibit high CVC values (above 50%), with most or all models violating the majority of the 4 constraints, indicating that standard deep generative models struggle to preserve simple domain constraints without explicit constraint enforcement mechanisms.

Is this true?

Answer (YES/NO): YES